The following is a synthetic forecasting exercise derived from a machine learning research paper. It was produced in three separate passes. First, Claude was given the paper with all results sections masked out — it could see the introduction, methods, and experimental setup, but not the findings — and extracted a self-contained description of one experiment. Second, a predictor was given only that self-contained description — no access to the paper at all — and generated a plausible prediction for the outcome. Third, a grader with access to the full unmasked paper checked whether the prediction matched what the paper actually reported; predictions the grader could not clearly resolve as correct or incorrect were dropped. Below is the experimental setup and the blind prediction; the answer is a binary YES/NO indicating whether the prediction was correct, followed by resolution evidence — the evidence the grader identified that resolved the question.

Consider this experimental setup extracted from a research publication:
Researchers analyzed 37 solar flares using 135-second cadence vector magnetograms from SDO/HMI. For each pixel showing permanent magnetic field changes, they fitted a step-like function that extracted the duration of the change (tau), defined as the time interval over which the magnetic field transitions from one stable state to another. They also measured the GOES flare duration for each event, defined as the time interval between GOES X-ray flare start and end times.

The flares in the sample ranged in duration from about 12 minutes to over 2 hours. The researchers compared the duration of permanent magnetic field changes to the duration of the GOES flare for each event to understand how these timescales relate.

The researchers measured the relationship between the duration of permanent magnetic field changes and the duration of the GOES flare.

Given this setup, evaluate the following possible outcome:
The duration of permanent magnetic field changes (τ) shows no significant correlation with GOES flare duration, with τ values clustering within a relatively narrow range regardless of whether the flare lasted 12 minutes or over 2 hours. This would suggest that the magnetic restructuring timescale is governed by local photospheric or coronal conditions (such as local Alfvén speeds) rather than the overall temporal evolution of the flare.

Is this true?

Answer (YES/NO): NO